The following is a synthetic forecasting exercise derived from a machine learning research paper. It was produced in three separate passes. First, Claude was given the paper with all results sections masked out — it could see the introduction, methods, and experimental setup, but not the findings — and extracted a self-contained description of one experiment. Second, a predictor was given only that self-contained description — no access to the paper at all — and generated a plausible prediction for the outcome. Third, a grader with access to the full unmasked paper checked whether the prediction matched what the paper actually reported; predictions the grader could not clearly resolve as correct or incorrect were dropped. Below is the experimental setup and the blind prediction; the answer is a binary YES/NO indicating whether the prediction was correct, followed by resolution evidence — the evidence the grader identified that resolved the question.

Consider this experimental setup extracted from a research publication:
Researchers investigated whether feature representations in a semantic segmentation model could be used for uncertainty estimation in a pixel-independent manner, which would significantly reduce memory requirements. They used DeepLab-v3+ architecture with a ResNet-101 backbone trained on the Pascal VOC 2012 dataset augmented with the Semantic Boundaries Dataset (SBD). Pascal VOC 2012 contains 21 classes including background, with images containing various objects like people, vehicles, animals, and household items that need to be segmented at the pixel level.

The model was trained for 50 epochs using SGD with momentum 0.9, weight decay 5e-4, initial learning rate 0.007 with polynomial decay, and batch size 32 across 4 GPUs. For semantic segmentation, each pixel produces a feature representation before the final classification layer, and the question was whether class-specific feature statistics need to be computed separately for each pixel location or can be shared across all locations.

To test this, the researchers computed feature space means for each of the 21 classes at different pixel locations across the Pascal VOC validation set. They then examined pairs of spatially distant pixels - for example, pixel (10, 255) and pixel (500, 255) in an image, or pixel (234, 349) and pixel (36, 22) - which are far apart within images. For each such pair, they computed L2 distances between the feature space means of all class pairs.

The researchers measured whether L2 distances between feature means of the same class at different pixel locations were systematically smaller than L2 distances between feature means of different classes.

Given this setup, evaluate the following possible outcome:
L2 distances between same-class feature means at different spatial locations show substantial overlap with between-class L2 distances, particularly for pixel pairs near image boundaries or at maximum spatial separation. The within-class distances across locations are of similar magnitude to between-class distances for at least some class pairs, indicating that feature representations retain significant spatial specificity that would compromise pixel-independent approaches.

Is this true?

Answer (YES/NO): NO